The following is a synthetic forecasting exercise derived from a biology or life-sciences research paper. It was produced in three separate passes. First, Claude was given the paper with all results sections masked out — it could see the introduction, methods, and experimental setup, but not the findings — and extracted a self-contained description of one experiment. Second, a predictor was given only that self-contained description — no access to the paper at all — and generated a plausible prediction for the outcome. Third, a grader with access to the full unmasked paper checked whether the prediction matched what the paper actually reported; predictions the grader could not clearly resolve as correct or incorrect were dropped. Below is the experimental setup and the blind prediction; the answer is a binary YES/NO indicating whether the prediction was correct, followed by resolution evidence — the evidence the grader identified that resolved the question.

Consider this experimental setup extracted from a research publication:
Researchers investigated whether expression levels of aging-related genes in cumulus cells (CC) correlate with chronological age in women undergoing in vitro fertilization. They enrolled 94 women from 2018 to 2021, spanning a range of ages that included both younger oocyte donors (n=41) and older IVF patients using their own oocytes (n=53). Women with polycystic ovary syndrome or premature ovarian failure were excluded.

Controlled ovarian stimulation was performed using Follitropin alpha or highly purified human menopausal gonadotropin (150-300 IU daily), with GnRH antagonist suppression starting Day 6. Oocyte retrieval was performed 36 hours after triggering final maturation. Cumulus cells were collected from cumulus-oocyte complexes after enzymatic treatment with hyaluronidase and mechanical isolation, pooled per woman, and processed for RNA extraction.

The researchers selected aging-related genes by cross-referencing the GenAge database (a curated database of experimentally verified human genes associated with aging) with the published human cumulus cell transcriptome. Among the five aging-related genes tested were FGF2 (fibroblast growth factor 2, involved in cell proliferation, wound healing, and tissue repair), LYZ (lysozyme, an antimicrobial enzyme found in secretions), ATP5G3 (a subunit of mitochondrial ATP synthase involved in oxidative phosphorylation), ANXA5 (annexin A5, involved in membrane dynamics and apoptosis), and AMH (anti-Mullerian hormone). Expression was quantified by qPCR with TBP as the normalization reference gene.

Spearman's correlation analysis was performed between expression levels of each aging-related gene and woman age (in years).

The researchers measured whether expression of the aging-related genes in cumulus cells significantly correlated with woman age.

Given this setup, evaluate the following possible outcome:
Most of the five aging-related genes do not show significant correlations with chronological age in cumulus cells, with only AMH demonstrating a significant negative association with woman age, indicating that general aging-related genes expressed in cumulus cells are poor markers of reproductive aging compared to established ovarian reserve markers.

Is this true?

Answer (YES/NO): NO